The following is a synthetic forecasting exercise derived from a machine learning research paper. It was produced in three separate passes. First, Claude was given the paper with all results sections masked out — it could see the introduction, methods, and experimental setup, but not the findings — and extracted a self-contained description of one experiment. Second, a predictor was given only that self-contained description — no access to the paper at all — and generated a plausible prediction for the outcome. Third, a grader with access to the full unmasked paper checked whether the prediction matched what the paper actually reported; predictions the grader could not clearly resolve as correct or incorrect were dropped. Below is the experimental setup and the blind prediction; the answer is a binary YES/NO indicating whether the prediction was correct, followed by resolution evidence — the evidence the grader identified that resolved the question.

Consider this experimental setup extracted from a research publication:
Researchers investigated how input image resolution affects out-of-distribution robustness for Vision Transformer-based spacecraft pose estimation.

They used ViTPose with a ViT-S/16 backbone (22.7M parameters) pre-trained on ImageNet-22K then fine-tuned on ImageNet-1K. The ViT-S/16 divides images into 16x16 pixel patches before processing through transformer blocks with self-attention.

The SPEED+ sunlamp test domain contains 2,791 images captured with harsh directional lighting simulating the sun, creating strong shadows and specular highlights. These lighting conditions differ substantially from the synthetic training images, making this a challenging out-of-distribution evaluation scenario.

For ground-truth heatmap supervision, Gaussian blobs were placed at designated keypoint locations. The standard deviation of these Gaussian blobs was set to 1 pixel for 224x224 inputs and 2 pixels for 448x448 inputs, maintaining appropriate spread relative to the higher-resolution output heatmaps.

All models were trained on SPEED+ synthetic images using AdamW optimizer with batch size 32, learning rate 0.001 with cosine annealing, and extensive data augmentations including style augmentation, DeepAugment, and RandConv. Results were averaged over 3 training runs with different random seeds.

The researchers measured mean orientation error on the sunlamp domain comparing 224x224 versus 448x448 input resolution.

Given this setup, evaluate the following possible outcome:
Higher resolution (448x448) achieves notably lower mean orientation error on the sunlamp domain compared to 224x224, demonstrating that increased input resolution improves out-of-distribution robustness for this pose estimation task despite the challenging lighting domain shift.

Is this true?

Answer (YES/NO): YES